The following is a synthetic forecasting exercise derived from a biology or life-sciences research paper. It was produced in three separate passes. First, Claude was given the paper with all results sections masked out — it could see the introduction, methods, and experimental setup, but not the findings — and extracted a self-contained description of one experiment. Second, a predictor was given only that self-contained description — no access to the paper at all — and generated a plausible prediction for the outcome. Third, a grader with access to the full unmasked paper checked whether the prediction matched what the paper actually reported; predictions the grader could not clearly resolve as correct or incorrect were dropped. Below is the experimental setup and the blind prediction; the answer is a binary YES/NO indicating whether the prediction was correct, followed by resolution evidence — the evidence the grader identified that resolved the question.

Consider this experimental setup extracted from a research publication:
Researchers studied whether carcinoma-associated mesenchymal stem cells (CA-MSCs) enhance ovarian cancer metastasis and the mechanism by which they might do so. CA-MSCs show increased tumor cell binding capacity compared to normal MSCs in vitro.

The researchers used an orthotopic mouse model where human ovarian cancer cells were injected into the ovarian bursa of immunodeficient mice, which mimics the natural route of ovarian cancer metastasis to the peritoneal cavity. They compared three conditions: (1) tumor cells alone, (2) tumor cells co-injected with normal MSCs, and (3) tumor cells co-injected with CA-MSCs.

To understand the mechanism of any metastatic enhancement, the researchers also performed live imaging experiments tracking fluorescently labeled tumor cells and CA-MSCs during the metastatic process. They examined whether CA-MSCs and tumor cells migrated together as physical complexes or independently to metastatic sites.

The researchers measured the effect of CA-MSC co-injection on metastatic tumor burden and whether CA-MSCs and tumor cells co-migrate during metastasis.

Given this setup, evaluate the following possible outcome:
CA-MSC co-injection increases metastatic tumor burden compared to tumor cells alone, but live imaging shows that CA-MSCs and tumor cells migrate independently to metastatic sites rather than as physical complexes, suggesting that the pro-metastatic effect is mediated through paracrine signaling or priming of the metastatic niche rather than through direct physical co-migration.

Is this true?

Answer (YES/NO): NO